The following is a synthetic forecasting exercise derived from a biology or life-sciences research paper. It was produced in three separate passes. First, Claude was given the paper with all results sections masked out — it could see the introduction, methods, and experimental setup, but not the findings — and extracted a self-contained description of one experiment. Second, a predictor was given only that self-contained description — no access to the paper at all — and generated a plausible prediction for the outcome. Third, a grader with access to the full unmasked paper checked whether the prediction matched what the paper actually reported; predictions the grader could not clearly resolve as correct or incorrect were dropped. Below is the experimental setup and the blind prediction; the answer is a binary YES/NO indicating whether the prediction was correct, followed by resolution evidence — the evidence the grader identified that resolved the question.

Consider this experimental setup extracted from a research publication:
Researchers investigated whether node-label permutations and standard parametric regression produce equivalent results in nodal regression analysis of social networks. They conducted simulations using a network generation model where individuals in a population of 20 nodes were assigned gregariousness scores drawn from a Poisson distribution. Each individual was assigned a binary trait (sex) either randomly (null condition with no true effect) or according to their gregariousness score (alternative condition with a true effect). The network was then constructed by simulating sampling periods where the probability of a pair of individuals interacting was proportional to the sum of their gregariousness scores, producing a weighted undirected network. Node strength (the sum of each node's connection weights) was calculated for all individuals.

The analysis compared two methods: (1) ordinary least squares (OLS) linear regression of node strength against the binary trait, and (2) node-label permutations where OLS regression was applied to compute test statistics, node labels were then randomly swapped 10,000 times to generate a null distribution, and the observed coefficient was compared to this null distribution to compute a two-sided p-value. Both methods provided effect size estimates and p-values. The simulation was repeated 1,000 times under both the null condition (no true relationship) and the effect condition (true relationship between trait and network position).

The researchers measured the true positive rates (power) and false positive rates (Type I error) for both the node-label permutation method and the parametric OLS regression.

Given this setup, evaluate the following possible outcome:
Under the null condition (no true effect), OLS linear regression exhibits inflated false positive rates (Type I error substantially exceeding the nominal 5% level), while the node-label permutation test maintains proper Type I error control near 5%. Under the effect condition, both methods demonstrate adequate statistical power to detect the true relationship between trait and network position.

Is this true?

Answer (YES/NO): NO